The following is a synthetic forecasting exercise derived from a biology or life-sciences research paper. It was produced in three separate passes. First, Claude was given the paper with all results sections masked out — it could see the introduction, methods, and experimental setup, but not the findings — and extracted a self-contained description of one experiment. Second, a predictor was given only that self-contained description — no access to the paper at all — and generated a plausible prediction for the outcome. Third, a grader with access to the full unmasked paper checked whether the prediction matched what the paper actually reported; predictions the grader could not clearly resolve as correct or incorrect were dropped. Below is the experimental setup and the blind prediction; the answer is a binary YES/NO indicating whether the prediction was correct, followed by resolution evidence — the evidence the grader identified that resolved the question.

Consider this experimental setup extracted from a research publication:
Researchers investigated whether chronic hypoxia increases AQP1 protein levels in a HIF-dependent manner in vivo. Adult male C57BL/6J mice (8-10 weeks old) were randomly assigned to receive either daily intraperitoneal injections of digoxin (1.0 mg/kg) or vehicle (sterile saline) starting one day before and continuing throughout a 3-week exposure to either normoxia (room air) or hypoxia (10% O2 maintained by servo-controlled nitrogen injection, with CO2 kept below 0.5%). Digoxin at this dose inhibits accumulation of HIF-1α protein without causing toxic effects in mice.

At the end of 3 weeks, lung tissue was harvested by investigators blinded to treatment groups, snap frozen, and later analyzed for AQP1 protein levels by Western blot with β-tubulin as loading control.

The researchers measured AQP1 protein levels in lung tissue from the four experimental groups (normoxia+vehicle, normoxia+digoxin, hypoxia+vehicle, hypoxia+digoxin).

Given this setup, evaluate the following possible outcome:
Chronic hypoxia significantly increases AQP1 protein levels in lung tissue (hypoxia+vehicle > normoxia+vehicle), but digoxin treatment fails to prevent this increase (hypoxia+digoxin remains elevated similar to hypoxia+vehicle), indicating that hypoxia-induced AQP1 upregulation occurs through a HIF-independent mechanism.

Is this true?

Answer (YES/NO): NO